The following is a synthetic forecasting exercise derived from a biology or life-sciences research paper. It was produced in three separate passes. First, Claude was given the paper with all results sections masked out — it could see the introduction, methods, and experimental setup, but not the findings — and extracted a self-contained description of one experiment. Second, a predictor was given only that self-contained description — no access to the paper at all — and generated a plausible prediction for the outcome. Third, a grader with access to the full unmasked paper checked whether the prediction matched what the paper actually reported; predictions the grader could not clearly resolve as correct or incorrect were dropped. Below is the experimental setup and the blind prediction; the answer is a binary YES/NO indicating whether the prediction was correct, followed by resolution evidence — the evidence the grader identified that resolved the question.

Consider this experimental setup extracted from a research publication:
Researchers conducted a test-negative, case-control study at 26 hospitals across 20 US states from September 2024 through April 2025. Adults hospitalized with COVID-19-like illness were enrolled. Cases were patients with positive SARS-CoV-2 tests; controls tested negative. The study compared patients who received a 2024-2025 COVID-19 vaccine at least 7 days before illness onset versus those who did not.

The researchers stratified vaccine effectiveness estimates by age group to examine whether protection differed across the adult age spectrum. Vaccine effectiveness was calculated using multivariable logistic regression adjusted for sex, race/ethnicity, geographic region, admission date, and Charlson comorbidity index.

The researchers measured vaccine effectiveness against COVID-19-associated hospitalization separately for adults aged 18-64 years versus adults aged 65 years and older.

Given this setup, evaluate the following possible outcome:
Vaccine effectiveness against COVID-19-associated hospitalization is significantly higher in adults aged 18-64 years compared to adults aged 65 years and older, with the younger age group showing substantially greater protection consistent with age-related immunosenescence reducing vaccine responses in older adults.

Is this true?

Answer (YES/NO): NO